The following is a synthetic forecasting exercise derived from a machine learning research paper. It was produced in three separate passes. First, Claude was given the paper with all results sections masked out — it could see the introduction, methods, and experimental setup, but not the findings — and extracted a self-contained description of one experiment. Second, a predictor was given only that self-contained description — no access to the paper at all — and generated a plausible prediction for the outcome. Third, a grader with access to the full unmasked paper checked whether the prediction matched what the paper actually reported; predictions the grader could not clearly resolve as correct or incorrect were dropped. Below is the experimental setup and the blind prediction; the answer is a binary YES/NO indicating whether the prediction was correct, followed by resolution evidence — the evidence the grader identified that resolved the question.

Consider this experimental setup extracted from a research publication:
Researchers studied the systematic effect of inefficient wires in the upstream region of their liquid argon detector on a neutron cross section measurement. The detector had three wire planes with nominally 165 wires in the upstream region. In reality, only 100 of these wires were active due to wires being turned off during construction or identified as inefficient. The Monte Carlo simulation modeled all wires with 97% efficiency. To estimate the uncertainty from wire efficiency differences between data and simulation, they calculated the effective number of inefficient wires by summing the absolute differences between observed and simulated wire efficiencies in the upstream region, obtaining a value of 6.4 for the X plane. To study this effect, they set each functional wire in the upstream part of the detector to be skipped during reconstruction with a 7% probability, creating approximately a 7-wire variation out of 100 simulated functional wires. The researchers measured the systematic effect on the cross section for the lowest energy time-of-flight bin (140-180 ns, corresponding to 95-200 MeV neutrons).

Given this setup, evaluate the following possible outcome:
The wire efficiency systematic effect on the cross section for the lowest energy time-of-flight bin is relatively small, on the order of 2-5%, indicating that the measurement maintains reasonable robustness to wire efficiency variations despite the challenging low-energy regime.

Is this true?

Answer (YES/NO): YES